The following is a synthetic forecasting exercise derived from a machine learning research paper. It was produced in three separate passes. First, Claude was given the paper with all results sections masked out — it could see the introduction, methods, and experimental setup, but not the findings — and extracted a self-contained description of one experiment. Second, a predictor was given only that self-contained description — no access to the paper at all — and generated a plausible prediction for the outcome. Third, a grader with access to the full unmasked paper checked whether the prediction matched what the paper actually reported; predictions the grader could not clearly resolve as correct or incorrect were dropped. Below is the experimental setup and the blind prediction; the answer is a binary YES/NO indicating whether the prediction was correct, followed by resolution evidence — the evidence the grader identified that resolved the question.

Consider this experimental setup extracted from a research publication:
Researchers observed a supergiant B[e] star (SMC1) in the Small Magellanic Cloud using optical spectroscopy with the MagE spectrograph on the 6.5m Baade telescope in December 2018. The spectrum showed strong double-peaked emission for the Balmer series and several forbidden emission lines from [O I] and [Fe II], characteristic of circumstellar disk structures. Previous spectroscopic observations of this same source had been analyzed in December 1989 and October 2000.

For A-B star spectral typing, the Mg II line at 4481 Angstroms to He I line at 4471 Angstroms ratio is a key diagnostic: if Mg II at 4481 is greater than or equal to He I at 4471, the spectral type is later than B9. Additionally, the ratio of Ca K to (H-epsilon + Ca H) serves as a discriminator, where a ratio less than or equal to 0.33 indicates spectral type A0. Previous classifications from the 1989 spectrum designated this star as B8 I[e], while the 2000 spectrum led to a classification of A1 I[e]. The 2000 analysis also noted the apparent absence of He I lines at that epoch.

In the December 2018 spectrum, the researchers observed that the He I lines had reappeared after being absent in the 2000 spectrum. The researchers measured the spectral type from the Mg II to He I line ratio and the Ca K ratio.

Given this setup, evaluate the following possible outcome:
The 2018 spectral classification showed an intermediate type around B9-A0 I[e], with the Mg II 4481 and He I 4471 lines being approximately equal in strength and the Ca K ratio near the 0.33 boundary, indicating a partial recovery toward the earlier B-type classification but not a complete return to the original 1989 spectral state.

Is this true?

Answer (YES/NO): NO